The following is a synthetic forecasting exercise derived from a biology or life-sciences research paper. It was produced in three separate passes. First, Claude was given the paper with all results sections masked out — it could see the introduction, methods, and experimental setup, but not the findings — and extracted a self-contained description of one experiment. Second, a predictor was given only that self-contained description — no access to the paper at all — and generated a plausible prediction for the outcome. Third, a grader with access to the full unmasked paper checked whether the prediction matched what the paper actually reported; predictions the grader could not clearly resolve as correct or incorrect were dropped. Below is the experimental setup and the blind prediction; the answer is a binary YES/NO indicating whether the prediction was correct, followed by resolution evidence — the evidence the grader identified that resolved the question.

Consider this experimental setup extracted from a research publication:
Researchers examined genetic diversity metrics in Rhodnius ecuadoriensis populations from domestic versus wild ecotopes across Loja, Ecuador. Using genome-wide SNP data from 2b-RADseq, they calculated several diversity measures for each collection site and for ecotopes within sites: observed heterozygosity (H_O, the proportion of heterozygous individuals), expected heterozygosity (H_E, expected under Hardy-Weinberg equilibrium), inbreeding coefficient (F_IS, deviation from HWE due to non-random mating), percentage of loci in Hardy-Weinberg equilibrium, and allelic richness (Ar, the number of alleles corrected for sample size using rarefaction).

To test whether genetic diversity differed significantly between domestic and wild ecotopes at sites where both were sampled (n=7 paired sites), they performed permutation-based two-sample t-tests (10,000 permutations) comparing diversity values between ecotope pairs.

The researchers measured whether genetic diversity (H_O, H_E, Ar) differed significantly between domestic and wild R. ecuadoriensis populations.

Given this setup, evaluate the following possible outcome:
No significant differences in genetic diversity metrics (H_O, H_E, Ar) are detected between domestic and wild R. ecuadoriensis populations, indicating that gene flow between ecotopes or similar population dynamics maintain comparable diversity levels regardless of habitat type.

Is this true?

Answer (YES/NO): NO